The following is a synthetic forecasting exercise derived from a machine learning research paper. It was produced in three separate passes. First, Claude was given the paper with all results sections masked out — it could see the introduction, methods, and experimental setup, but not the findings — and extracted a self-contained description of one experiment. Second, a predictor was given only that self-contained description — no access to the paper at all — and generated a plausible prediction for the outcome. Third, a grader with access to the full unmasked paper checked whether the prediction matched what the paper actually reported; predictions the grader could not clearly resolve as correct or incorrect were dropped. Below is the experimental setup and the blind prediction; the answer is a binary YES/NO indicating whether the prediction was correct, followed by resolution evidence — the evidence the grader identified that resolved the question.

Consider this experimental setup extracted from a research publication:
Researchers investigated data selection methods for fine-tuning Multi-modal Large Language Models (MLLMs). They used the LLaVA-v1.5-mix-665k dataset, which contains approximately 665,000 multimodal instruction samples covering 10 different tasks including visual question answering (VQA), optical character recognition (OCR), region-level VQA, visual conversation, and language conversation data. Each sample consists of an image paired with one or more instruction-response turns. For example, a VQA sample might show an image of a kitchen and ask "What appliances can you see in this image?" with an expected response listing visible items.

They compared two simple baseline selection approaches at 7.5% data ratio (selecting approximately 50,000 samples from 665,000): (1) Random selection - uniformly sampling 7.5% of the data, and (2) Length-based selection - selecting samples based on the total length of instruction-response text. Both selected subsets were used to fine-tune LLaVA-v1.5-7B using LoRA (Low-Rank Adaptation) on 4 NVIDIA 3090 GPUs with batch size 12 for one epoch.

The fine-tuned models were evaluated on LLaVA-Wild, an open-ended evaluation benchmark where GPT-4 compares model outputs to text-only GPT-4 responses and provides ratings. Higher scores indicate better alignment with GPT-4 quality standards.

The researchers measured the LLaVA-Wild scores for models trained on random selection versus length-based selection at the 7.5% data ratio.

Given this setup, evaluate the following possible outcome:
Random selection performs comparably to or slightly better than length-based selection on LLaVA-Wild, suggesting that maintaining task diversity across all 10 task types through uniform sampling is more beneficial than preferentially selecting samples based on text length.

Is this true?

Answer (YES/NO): NO